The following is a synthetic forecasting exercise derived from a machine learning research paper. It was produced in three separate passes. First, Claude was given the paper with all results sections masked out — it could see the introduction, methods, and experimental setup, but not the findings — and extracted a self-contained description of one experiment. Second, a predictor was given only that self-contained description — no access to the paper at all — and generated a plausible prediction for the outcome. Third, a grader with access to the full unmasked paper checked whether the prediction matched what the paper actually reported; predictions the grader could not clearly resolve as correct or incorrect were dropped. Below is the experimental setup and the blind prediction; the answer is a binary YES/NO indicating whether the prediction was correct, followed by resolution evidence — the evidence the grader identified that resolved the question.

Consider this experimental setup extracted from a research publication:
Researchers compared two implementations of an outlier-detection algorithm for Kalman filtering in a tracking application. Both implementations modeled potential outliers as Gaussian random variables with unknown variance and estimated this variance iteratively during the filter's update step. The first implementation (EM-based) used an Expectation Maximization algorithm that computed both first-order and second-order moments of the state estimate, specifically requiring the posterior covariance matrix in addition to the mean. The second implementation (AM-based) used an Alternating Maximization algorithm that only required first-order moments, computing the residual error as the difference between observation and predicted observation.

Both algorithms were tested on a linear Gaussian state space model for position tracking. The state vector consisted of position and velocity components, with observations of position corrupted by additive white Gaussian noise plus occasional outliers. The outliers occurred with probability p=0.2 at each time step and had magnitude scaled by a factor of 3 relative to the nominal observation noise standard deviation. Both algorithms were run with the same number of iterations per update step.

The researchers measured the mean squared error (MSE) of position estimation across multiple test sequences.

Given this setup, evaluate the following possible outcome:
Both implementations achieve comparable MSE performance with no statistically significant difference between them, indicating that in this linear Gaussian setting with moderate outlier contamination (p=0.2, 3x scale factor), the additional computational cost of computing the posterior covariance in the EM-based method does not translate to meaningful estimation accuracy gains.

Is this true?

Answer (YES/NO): NO